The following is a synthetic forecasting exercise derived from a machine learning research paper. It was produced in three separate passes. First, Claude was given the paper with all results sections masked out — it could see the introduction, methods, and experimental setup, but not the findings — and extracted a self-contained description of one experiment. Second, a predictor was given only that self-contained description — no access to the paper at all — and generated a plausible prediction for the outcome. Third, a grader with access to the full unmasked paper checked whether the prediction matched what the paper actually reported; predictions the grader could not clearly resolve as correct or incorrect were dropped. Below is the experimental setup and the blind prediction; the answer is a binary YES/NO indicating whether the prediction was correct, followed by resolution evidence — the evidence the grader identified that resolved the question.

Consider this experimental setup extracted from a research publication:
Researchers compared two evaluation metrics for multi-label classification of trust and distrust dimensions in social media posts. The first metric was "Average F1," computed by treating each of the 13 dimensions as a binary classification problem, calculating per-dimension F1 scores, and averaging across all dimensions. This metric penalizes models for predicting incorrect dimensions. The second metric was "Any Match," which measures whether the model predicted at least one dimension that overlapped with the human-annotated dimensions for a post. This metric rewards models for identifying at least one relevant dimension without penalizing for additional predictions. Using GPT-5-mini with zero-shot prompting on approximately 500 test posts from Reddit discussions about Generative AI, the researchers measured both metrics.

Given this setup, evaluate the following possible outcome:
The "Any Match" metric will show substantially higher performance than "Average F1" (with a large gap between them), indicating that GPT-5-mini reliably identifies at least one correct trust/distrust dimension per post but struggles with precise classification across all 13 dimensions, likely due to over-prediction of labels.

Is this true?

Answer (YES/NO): YES